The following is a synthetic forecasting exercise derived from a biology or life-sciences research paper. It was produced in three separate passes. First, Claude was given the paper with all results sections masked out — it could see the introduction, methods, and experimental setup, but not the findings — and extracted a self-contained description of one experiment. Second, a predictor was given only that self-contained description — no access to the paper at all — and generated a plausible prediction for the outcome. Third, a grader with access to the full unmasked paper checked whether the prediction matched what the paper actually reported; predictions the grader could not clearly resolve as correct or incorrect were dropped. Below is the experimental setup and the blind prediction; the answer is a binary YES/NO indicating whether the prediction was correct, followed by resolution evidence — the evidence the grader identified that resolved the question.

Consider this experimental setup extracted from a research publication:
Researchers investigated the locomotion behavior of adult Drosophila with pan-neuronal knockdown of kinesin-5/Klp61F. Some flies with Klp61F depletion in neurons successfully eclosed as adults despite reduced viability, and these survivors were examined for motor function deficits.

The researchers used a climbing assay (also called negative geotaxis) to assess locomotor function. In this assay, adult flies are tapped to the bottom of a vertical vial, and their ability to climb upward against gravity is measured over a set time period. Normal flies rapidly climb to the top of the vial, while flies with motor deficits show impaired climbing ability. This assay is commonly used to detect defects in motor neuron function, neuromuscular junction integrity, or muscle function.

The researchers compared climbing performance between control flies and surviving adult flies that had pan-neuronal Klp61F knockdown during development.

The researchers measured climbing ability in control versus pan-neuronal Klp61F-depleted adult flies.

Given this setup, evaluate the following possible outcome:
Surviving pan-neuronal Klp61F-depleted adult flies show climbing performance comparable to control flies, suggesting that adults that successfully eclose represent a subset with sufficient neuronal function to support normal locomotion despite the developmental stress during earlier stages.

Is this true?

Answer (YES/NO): NO